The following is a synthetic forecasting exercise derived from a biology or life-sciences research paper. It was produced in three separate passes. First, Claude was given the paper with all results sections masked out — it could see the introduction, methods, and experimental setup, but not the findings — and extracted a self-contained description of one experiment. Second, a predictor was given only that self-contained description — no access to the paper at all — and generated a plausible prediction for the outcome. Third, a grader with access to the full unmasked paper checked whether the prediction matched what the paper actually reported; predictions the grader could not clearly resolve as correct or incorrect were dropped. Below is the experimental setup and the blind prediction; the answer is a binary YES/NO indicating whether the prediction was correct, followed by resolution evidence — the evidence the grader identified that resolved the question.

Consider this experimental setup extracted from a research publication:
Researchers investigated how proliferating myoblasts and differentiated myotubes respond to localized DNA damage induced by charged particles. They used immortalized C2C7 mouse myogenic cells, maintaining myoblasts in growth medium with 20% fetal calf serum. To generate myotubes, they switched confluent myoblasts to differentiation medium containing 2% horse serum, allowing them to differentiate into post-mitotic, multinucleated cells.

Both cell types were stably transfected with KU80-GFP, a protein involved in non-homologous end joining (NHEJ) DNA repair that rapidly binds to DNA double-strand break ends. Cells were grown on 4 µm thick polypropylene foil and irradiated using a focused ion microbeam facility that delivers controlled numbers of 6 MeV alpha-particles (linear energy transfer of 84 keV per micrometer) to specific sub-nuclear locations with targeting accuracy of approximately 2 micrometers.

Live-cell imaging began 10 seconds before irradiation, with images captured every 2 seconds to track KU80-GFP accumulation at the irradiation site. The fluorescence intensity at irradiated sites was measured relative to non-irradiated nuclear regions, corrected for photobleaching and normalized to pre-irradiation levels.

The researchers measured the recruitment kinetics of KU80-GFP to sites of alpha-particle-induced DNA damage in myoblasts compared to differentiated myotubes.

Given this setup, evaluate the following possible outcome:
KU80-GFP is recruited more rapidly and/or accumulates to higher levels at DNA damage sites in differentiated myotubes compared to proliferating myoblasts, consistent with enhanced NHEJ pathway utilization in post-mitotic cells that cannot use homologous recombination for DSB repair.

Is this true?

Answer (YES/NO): NO